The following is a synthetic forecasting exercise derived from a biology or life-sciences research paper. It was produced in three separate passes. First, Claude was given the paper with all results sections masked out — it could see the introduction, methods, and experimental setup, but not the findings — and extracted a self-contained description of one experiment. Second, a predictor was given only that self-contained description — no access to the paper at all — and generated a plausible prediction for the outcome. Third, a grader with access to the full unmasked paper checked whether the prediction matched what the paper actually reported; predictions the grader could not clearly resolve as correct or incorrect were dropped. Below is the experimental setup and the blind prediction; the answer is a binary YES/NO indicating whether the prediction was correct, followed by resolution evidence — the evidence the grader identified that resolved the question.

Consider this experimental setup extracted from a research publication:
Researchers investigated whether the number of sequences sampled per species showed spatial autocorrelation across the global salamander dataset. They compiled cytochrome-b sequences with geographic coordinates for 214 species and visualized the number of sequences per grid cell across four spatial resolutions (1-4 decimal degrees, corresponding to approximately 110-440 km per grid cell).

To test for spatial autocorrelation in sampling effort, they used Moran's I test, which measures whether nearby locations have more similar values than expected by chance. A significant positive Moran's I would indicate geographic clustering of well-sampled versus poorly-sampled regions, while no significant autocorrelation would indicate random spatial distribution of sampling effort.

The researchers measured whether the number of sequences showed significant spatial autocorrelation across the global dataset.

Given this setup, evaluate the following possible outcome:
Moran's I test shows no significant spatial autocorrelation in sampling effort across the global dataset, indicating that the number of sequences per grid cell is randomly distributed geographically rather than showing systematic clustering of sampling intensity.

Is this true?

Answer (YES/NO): NO